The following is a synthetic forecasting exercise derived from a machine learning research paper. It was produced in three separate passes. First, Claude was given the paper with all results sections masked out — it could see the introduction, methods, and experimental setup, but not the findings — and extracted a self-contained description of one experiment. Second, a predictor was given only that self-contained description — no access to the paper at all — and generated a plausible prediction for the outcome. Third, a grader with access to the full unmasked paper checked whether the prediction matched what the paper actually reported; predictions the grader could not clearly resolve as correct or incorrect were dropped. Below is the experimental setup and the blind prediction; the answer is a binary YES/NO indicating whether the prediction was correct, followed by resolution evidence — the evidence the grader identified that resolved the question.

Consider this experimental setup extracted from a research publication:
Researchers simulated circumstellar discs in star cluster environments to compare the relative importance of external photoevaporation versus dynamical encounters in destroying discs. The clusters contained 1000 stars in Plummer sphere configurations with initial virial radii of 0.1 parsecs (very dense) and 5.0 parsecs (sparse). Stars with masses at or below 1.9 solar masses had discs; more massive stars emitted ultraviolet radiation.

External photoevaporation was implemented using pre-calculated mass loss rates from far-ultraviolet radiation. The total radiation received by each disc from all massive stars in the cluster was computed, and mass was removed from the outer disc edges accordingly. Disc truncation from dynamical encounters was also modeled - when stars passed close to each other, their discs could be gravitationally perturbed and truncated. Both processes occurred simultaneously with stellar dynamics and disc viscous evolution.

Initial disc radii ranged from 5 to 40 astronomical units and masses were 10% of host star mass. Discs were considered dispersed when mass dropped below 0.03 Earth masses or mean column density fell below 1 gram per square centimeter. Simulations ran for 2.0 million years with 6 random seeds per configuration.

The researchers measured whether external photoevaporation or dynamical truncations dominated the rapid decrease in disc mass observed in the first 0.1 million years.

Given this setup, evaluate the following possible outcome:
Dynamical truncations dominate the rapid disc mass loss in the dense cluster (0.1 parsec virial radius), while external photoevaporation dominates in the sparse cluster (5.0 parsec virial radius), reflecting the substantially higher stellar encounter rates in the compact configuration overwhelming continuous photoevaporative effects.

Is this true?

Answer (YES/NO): NO